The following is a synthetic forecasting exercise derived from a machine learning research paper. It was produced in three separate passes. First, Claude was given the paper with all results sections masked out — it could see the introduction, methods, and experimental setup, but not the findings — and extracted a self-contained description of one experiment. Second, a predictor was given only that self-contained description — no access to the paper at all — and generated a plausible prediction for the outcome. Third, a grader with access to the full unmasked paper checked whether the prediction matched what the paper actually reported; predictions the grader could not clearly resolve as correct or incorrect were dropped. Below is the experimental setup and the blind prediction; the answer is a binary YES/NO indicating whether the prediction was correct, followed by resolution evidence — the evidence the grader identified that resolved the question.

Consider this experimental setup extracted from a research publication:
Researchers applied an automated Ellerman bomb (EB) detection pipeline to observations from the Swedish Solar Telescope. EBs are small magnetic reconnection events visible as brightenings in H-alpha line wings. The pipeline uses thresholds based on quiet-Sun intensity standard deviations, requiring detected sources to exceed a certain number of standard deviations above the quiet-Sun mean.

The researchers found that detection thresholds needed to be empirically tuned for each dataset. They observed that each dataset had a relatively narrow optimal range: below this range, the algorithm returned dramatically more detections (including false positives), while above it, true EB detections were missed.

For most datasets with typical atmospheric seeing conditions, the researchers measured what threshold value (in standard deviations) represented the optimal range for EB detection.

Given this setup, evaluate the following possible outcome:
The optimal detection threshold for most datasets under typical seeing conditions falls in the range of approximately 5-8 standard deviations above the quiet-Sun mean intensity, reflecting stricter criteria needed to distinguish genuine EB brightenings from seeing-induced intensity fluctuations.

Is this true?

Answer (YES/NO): YES